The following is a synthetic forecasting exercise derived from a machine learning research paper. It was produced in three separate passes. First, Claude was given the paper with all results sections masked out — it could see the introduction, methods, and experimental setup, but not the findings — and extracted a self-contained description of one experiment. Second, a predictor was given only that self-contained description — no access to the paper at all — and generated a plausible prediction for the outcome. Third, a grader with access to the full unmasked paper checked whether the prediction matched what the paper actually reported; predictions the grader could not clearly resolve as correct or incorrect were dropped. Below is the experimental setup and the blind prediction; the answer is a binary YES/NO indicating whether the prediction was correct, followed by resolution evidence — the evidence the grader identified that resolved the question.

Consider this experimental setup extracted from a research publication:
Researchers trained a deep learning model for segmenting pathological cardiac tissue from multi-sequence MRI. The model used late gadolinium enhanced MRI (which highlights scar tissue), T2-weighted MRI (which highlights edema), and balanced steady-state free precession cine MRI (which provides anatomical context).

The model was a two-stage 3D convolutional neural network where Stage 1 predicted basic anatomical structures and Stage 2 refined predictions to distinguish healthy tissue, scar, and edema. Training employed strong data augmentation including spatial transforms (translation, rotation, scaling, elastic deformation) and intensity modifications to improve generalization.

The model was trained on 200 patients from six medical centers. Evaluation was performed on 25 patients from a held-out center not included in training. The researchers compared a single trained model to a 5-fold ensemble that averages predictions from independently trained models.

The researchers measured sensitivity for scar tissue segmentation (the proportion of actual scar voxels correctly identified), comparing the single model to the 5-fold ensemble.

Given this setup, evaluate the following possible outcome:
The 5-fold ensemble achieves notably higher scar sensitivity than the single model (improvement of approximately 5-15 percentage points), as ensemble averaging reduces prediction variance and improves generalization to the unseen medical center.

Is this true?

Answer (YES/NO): NO